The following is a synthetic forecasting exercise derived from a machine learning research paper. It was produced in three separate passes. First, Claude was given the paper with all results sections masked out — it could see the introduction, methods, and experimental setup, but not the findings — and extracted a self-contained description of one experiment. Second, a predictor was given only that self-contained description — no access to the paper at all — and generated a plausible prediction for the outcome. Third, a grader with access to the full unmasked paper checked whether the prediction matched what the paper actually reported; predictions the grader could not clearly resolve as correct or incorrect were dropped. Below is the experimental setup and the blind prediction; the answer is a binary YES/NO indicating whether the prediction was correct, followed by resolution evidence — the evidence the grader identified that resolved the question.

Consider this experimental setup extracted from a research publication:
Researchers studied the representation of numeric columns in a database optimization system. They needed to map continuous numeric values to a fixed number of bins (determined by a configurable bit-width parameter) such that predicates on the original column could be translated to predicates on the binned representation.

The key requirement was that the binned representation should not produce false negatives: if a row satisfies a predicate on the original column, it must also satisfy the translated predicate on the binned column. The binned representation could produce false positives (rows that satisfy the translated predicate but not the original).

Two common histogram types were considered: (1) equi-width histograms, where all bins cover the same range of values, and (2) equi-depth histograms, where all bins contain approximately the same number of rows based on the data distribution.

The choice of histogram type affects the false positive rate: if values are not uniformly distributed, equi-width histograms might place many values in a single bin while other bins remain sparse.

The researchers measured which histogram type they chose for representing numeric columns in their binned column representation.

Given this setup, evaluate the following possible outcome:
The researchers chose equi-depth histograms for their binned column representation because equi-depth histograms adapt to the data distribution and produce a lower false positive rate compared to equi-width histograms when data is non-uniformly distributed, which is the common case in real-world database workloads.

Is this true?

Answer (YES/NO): YES